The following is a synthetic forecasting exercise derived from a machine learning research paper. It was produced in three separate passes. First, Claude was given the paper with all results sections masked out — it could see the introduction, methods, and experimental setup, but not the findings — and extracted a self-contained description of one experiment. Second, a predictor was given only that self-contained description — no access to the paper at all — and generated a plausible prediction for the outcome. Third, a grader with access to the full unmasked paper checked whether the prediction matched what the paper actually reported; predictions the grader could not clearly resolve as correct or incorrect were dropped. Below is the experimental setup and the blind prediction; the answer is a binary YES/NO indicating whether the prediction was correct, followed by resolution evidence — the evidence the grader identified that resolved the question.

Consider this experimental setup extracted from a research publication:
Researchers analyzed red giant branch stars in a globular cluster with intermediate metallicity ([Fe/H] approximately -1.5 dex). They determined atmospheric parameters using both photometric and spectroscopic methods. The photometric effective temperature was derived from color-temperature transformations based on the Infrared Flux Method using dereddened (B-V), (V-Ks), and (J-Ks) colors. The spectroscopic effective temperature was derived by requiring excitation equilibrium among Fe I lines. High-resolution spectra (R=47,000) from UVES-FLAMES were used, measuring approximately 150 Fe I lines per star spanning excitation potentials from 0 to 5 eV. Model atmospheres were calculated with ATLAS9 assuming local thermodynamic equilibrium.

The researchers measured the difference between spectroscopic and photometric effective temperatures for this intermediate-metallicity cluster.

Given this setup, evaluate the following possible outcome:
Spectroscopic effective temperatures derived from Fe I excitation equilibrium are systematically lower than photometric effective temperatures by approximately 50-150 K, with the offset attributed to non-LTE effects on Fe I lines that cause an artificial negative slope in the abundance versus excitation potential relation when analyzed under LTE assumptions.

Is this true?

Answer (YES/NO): NO